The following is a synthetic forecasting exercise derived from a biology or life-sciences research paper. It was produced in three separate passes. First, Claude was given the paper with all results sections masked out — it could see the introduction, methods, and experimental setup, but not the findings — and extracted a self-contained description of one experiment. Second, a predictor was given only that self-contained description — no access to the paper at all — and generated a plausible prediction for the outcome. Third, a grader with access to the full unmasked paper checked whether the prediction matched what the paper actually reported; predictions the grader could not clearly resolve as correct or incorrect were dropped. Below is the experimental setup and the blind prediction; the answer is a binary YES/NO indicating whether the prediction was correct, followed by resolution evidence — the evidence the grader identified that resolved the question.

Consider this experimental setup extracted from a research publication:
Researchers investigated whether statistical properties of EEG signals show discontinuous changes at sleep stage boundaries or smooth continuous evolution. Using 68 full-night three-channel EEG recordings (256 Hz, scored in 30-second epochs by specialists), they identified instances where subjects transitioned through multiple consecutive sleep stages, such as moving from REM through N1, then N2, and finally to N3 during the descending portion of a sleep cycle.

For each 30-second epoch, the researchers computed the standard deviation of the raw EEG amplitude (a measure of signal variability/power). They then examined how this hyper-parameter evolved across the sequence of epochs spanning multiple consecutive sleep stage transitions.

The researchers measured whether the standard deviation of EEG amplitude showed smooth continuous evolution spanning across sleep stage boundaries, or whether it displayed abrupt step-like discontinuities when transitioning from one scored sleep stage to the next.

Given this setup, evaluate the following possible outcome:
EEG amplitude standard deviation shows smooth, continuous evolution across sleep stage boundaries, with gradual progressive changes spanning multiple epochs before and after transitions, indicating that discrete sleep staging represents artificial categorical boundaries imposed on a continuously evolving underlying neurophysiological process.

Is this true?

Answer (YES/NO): YES